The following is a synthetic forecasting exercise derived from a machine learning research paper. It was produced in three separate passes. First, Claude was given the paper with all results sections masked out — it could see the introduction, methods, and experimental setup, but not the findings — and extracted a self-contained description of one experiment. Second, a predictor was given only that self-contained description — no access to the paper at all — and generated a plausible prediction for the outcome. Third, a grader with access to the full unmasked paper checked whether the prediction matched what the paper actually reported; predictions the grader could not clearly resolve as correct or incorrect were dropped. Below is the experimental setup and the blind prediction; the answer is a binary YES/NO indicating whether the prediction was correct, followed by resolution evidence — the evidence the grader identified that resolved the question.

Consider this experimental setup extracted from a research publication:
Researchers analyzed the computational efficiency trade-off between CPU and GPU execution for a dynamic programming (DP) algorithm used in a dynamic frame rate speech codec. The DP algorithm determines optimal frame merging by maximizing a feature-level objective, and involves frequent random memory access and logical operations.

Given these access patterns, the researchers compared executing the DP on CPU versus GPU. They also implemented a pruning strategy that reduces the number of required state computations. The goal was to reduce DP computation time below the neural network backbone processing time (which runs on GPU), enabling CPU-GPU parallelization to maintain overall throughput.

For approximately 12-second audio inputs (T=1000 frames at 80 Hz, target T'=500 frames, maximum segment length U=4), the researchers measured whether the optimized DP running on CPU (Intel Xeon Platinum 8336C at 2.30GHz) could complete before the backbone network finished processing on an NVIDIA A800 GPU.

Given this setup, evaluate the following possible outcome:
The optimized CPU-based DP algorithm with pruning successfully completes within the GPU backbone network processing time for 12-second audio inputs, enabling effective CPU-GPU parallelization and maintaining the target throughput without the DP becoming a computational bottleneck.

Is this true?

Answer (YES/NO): YES